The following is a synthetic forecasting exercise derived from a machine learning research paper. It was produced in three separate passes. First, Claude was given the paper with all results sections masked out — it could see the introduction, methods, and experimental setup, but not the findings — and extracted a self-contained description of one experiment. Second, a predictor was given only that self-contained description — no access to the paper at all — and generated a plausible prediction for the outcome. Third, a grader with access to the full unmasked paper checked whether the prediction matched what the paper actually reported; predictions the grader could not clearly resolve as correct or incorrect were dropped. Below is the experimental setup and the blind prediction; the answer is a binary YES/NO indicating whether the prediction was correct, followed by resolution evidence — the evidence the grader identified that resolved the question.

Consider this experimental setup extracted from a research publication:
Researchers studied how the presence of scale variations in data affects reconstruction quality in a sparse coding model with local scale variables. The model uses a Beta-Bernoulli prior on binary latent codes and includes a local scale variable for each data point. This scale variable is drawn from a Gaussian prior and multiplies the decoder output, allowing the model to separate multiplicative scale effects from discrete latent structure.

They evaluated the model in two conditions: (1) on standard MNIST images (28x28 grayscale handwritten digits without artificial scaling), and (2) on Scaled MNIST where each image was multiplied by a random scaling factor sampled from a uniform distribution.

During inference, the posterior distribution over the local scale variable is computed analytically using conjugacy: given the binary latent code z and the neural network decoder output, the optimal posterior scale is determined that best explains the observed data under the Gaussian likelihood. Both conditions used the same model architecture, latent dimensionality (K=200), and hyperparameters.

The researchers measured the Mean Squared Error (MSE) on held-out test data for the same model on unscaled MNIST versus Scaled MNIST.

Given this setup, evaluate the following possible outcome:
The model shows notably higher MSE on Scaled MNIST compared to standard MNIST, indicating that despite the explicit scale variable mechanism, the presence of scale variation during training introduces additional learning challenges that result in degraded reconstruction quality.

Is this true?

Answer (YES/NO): NO